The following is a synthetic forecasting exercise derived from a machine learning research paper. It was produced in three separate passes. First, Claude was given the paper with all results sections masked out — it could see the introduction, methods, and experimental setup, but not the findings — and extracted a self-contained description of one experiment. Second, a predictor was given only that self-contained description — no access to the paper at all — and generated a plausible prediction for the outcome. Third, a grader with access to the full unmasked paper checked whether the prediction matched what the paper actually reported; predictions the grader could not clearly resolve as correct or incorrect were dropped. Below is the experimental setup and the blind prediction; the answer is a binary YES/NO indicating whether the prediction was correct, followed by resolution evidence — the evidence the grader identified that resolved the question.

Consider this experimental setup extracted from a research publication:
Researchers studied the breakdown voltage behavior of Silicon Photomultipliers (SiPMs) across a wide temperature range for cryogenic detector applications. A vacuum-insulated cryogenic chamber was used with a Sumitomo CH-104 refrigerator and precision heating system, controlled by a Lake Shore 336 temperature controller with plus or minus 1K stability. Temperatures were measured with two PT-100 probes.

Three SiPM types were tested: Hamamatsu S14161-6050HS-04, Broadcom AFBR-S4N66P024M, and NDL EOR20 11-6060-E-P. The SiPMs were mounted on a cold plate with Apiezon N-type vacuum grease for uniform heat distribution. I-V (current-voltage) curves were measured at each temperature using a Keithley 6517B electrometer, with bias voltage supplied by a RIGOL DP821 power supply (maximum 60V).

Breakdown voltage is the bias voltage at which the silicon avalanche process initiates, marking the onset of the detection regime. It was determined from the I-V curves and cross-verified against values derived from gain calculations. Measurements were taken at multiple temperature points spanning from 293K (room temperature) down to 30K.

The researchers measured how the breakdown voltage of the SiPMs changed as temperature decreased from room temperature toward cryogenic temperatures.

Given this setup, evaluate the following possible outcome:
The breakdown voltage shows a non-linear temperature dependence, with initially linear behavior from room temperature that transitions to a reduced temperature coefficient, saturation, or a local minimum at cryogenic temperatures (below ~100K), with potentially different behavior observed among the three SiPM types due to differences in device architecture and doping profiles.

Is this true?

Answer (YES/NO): YES